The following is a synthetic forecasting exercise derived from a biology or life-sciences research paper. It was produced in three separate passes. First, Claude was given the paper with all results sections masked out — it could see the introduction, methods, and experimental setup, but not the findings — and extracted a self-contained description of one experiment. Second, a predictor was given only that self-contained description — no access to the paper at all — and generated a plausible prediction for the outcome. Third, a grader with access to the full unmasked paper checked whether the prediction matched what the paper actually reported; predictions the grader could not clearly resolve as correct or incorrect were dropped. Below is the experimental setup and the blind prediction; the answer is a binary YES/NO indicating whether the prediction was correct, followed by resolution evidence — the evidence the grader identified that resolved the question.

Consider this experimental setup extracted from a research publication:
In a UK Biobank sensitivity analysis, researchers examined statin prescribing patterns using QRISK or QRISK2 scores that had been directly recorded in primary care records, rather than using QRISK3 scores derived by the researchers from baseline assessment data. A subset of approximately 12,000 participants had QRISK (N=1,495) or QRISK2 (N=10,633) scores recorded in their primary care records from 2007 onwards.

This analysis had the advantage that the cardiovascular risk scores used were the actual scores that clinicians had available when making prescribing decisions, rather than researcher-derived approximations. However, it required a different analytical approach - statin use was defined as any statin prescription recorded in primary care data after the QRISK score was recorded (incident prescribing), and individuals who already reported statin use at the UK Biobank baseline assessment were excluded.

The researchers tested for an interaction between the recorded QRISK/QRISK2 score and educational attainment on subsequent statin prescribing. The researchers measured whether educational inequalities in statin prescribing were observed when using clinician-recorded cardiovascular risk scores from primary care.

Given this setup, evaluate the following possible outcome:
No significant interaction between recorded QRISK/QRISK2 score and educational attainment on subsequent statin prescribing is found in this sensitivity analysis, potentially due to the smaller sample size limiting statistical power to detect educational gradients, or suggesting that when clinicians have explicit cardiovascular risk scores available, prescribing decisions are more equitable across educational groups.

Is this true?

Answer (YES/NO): NO